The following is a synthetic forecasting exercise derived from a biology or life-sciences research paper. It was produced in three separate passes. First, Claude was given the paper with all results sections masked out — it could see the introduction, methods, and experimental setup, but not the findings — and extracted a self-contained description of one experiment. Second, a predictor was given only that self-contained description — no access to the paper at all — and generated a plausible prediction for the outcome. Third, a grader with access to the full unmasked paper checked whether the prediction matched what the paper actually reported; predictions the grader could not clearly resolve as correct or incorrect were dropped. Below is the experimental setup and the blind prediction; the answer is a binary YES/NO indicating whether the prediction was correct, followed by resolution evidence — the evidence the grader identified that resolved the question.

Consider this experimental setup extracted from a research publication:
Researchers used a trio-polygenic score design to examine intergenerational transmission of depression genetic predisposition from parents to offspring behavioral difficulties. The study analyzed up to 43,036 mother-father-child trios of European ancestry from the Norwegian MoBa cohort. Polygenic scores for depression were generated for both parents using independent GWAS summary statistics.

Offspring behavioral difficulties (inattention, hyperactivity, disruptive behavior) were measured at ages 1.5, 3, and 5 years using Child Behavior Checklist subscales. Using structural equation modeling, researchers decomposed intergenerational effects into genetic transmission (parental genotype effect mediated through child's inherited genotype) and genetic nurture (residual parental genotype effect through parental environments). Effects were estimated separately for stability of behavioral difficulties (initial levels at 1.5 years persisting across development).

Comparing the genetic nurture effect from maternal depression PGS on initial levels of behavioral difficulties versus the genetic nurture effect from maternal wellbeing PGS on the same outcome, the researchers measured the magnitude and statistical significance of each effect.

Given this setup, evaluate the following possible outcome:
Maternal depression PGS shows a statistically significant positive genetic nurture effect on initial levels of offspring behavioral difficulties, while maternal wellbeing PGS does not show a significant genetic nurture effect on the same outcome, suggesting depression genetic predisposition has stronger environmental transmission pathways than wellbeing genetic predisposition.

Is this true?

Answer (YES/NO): NO